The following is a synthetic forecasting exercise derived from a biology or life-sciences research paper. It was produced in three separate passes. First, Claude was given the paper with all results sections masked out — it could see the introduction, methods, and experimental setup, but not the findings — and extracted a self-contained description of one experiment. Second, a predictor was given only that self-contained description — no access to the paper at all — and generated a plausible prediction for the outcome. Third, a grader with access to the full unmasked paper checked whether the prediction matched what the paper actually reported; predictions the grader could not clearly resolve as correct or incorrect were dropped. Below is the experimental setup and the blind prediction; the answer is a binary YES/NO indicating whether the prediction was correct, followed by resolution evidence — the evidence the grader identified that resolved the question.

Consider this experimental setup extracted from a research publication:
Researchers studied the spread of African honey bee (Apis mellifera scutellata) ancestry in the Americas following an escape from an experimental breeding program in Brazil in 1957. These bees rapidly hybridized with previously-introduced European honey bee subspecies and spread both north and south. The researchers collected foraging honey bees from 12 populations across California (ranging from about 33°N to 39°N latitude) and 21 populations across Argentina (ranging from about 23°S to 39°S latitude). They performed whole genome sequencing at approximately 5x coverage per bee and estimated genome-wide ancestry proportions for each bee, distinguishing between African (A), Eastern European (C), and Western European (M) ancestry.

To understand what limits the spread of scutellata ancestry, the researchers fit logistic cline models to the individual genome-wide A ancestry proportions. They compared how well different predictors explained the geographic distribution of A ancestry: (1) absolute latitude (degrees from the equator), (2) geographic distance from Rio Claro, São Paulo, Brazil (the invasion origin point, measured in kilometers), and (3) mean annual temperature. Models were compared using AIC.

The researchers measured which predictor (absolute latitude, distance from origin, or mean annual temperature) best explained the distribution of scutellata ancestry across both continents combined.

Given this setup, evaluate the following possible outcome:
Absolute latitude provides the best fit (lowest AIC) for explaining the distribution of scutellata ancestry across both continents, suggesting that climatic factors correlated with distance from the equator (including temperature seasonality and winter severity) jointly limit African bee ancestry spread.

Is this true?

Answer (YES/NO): YES